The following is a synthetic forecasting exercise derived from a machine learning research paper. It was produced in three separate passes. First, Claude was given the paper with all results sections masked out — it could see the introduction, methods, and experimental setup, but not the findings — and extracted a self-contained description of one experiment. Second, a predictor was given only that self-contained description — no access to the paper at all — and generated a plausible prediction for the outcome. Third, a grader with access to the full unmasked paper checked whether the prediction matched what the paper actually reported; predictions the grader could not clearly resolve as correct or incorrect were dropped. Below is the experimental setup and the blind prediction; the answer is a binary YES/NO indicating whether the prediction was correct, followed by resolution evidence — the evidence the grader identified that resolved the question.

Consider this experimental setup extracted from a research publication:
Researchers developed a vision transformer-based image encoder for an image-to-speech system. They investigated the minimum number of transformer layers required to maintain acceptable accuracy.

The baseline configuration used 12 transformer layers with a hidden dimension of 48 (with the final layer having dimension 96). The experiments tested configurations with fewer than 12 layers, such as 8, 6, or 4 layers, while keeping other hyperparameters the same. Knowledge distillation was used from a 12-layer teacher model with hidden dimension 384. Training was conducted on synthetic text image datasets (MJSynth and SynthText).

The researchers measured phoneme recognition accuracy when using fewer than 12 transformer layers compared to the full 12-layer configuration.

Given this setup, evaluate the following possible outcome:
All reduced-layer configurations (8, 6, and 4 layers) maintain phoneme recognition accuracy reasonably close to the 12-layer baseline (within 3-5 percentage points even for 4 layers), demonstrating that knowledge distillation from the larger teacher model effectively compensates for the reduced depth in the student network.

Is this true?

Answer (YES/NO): NO